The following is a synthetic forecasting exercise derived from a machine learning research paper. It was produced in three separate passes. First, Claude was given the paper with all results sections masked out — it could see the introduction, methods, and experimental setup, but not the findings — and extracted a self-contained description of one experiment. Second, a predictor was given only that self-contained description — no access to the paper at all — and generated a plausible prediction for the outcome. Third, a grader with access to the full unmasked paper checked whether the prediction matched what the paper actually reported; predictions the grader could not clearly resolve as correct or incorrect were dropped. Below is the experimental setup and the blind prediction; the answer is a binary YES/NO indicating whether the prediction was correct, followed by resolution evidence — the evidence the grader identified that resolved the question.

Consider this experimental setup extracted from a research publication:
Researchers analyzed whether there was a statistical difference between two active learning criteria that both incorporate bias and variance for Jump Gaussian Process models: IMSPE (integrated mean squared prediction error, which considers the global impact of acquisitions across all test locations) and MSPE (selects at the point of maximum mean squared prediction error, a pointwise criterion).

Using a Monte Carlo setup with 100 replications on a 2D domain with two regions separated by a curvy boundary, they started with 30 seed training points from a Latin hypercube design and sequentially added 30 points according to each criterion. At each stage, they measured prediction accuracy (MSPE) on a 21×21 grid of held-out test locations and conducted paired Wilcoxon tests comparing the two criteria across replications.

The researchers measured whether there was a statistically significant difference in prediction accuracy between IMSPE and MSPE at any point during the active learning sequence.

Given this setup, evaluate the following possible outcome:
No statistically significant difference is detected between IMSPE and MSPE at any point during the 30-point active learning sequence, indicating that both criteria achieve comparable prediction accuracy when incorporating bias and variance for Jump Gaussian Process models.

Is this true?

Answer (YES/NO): YES